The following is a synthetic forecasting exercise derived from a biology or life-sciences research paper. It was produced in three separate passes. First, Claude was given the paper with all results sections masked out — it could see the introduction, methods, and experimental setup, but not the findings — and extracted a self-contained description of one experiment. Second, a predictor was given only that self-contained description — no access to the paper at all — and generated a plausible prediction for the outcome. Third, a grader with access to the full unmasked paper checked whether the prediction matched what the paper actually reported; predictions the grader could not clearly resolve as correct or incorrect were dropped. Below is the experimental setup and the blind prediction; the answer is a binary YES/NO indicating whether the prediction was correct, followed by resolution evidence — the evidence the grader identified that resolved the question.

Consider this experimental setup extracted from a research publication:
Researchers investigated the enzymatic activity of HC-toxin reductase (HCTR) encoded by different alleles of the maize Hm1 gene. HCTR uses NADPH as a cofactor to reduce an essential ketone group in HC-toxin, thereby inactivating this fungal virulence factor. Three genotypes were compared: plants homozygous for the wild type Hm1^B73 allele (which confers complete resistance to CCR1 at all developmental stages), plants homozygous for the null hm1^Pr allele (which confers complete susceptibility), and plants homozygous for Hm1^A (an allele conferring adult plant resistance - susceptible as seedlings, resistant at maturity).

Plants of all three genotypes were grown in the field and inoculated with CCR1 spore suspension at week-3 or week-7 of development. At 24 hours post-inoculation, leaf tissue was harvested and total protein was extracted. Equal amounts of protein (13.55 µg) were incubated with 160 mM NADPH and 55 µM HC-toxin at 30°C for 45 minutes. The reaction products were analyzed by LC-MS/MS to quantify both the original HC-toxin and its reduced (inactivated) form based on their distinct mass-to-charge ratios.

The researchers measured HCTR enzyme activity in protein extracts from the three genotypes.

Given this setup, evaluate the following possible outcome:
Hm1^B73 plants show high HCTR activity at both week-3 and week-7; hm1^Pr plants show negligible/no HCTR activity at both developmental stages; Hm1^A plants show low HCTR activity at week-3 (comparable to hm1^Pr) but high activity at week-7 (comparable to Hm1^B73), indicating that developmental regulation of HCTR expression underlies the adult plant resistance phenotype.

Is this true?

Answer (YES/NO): NO